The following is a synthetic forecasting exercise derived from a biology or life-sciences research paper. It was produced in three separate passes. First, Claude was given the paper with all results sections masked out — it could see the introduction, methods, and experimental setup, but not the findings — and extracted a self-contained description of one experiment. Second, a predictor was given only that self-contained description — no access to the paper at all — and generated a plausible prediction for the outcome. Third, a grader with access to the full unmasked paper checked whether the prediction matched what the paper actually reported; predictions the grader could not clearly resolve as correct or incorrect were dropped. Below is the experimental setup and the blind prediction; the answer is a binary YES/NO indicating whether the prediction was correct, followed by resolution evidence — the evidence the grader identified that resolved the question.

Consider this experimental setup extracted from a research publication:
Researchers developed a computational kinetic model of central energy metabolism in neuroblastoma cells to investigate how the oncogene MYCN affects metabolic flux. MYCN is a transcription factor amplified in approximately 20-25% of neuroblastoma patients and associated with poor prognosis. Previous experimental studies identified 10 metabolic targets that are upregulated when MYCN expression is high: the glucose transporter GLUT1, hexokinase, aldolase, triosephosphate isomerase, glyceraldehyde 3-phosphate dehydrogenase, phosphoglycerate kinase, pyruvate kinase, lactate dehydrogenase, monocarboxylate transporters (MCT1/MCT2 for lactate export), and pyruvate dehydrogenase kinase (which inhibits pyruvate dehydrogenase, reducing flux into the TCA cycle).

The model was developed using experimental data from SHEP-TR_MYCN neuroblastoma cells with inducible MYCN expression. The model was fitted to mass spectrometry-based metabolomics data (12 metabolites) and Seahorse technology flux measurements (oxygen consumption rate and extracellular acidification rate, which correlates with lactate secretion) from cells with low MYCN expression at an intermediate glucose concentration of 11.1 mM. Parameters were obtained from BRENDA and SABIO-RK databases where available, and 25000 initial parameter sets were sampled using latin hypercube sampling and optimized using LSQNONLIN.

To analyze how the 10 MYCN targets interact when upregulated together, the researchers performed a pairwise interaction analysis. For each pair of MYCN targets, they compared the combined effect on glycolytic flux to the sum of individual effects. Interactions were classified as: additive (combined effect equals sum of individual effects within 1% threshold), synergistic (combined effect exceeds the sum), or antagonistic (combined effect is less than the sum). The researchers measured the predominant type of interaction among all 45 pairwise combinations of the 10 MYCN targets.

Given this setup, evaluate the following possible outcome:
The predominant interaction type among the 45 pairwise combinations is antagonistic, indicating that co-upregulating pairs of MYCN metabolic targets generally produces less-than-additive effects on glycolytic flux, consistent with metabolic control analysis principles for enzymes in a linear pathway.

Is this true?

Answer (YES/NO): NO